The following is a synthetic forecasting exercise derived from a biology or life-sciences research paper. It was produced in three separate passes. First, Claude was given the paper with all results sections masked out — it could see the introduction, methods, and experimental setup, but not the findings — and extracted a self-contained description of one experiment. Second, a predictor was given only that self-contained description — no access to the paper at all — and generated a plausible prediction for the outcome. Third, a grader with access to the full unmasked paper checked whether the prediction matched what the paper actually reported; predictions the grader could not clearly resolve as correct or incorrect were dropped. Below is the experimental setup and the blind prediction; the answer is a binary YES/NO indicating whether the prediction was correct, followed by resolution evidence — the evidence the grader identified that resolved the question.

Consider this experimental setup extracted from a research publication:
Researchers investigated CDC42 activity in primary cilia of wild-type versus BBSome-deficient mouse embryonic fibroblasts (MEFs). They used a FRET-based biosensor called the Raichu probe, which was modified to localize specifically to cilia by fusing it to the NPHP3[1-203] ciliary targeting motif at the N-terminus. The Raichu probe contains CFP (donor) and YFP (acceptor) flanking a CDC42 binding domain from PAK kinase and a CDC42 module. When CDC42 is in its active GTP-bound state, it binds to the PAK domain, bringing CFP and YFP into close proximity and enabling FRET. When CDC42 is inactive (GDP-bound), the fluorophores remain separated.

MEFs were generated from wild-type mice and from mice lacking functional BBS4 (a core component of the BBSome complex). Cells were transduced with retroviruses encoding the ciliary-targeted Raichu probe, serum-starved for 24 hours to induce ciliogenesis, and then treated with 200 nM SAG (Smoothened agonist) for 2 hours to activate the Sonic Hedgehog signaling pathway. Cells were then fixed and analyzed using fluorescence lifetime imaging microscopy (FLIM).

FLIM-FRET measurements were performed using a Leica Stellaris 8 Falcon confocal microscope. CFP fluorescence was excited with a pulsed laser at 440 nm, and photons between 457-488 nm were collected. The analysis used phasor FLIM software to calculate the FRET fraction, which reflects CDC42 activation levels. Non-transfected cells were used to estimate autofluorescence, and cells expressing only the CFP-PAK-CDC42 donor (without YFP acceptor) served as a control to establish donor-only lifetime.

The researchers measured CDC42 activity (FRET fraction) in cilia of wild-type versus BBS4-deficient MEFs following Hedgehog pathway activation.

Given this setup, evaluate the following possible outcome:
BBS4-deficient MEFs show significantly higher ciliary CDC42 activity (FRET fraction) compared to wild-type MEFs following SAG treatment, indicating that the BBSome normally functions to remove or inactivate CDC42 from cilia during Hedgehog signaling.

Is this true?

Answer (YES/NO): YES